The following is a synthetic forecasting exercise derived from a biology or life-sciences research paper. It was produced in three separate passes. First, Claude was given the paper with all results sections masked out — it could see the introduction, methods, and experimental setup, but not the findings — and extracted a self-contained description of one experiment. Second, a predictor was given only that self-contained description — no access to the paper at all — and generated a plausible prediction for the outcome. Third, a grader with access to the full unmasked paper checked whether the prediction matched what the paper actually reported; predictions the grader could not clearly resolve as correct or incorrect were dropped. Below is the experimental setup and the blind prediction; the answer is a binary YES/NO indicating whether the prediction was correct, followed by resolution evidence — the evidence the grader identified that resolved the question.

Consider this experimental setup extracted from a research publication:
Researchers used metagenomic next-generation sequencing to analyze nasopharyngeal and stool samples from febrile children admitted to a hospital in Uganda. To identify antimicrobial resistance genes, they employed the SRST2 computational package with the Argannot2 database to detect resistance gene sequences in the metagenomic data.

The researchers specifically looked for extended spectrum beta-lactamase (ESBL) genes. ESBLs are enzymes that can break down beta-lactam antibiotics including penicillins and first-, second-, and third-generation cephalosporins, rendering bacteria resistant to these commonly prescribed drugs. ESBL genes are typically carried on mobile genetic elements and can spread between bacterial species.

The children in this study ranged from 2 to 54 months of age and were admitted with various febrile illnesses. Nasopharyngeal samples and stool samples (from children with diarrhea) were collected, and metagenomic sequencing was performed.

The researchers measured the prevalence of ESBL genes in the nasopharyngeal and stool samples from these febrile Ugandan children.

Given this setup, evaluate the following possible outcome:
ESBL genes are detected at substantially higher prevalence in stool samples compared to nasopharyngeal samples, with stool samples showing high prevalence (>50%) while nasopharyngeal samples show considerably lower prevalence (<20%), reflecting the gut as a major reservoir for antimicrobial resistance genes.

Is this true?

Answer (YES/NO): NO